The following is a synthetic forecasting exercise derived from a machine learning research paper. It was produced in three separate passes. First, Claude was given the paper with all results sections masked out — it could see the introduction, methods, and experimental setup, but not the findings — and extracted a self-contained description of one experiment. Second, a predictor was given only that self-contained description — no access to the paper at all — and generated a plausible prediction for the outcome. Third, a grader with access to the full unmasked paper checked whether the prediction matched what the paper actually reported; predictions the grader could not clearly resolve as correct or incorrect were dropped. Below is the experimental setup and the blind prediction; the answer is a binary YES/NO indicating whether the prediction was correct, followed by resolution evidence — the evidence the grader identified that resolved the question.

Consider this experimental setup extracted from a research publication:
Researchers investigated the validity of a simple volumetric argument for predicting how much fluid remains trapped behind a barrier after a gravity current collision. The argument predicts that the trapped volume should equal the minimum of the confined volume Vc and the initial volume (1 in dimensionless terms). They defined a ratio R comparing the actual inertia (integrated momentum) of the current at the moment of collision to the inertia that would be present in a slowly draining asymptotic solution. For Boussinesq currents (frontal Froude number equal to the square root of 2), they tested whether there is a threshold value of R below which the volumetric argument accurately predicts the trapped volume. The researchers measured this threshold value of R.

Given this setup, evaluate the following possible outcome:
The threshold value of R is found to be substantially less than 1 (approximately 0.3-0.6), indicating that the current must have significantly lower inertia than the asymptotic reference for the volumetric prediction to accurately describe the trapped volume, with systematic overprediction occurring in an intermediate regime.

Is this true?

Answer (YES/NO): NO